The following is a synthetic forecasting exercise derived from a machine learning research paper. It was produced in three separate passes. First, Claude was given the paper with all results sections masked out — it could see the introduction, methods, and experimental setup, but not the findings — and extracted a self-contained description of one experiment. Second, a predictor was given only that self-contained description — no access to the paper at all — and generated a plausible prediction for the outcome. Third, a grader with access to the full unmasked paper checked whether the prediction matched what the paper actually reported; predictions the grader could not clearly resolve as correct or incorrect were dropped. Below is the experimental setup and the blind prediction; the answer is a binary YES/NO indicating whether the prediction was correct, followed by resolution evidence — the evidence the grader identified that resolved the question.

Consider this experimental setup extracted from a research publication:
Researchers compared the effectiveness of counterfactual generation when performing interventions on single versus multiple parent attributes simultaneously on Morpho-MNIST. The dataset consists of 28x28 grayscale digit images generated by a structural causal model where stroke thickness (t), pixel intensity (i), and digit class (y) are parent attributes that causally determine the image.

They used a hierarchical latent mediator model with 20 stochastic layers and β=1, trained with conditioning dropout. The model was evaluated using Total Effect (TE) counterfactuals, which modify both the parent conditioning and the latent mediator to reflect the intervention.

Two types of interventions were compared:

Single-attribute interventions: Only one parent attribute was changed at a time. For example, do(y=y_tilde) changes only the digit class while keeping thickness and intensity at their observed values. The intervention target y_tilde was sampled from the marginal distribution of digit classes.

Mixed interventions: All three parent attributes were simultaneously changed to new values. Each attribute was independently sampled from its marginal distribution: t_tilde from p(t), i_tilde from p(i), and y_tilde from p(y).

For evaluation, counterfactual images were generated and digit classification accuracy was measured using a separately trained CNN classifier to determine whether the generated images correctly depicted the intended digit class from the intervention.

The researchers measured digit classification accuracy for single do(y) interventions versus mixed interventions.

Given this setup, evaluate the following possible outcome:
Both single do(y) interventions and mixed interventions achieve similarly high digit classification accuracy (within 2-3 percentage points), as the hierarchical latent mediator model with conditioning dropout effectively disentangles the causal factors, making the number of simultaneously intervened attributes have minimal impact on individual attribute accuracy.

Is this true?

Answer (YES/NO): YES